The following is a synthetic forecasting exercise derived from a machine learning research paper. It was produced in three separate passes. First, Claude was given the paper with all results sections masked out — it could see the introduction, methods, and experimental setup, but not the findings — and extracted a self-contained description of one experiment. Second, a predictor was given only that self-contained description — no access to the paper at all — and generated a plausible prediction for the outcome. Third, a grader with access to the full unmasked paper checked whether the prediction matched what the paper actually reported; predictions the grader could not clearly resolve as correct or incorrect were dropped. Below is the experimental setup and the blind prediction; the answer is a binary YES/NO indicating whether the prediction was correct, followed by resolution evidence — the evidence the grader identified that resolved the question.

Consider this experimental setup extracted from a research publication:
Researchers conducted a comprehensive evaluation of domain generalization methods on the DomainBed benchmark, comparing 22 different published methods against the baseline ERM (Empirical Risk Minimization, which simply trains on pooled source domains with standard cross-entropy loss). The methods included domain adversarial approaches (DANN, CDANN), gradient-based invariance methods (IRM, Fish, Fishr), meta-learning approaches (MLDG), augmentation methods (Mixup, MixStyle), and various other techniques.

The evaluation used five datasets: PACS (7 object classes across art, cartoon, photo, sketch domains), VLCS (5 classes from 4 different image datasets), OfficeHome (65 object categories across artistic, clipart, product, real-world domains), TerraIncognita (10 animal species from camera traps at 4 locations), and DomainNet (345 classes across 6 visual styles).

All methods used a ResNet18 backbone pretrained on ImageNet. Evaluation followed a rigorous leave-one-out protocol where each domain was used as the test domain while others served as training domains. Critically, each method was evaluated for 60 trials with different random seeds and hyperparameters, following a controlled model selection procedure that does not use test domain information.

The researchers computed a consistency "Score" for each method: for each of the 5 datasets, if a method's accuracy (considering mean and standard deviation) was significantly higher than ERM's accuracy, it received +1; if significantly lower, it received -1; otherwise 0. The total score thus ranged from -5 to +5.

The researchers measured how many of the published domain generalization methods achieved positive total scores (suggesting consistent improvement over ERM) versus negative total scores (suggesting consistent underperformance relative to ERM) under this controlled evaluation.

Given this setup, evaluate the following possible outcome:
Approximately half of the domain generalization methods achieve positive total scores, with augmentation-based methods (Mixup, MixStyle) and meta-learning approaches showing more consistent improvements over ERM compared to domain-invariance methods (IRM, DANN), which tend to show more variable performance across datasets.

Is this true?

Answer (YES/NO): NO